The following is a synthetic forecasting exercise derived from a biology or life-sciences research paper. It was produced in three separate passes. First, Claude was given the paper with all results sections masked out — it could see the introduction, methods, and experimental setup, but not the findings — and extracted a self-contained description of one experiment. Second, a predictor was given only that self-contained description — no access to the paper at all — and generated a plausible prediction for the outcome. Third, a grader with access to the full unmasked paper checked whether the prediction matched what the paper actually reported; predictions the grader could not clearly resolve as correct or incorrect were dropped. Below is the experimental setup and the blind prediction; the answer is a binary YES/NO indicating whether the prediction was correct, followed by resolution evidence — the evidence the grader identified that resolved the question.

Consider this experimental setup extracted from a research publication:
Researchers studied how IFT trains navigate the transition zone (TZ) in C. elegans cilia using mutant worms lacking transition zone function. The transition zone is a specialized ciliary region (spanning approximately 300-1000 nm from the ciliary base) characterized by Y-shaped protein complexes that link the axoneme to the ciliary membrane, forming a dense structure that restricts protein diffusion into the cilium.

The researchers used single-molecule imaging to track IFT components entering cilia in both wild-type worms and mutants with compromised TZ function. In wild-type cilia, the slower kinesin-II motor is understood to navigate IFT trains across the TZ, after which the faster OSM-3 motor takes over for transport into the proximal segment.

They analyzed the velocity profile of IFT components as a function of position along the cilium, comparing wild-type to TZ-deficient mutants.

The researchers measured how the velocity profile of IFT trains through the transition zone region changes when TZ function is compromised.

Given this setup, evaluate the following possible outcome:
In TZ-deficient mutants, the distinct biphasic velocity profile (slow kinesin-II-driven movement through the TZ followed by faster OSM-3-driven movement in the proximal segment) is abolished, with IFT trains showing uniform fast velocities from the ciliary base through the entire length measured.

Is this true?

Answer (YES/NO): NO